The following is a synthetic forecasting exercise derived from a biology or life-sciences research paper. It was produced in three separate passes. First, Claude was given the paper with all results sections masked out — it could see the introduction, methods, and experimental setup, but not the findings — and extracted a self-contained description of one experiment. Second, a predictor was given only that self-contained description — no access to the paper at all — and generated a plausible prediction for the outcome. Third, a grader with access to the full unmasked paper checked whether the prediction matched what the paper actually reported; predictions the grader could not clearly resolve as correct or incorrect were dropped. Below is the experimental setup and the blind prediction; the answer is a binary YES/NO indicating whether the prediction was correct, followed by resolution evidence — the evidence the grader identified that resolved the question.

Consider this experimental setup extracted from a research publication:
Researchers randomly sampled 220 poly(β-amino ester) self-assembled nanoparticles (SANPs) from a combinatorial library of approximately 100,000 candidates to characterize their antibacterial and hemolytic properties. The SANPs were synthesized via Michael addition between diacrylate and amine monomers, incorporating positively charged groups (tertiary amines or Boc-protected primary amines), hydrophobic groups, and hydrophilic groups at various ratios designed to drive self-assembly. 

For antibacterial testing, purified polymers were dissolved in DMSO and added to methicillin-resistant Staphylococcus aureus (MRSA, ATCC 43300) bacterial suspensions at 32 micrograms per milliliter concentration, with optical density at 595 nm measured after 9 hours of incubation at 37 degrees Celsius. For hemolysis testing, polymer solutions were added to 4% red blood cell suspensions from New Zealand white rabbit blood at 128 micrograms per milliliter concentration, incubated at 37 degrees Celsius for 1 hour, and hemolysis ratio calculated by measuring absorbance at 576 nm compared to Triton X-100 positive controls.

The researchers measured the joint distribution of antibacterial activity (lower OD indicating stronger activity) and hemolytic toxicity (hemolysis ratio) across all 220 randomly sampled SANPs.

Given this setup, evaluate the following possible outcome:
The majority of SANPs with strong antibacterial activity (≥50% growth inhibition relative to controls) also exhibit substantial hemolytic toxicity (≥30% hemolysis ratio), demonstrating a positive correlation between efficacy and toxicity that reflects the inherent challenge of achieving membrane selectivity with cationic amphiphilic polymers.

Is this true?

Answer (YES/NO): YES